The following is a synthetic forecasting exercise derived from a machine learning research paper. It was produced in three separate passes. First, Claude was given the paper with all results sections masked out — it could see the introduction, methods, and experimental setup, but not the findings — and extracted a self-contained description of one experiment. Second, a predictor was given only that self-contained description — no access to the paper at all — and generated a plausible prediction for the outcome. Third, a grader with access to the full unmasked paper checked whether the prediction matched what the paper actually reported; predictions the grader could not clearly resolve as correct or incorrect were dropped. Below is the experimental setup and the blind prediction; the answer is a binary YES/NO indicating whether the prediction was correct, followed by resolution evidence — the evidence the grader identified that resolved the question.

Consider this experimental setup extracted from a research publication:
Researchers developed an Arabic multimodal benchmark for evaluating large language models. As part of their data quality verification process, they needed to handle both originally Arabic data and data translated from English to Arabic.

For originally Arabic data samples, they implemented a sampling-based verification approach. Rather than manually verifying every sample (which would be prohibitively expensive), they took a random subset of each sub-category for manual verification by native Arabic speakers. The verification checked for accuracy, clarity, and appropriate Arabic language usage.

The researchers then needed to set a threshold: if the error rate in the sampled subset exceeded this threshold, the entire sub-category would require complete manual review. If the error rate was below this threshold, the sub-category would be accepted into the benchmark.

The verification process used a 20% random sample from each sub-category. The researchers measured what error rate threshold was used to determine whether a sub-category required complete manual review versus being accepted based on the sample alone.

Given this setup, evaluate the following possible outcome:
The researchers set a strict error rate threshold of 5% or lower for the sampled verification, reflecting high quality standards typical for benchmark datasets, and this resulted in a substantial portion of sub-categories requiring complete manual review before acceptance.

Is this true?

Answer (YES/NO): NO